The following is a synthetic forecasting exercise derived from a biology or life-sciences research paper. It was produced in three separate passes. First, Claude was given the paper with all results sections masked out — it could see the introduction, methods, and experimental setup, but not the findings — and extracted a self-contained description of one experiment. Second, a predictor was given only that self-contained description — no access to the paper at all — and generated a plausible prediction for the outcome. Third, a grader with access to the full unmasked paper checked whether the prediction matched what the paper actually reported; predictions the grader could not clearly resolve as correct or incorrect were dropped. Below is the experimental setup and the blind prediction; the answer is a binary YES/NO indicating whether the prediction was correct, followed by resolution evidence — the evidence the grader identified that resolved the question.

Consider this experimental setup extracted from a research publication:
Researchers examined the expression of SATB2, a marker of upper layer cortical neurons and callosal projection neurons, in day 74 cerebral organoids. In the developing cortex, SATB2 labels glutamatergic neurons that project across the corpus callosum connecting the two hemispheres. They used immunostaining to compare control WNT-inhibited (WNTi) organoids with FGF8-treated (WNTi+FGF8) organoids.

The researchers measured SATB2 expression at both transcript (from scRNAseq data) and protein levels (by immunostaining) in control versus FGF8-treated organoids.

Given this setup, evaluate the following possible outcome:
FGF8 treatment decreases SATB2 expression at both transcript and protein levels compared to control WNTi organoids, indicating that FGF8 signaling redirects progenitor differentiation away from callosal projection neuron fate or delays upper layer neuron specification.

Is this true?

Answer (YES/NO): YES